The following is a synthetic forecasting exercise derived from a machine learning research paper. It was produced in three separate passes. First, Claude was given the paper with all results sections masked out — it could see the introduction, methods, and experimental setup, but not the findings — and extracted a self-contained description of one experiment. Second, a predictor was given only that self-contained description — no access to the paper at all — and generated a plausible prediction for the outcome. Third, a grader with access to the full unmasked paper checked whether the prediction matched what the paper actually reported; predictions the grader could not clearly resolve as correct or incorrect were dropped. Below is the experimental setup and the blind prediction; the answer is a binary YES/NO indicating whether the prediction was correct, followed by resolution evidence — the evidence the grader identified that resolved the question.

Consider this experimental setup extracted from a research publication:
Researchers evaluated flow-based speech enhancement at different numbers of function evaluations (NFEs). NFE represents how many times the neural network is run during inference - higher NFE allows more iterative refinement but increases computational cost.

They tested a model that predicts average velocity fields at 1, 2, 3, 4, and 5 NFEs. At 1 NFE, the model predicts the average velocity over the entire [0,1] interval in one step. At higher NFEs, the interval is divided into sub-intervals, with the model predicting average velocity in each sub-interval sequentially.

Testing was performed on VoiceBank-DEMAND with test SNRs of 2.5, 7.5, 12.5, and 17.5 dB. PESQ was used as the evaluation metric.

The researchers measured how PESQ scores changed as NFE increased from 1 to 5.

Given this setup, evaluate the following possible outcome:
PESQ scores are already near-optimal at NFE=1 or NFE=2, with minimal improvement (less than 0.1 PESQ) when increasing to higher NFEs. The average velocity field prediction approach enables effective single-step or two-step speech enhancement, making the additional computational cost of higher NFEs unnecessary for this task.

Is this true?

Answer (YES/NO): NO